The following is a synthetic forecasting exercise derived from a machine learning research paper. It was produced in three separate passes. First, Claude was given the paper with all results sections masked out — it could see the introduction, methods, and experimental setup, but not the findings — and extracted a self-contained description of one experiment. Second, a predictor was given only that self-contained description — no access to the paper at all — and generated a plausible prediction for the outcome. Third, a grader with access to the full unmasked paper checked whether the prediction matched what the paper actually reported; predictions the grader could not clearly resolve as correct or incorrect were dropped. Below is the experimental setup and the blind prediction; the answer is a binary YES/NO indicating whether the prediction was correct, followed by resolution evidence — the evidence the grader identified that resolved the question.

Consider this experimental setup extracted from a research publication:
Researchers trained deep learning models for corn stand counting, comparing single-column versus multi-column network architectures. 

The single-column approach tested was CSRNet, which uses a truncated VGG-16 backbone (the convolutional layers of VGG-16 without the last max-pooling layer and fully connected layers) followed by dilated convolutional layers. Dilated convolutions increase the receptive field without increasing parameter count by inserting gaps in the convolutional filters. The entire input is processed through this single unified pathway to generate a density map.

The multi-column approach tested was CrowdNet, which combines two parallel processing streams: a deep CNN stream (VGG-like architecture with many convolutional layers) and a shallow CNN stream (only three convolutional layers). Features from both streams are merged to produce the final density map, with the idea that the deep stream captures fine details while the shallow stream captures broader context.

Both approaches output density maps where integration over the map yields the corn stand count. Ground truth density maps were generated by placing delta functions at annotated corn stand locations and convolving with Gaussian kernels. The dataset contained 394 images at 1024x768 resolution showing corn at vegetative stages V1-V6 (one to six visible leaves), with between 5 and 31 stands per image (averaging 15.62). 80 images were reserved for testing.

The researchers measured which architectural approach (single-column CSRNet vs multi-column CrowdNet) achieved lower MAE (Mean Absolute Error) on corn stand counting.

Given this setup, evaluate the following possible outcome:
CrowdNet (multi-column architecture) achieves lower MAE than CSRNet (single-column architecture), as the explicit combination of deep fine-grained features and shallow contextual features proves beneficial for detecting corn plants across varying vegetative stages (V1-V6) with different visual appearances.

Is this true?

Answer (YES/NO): NO